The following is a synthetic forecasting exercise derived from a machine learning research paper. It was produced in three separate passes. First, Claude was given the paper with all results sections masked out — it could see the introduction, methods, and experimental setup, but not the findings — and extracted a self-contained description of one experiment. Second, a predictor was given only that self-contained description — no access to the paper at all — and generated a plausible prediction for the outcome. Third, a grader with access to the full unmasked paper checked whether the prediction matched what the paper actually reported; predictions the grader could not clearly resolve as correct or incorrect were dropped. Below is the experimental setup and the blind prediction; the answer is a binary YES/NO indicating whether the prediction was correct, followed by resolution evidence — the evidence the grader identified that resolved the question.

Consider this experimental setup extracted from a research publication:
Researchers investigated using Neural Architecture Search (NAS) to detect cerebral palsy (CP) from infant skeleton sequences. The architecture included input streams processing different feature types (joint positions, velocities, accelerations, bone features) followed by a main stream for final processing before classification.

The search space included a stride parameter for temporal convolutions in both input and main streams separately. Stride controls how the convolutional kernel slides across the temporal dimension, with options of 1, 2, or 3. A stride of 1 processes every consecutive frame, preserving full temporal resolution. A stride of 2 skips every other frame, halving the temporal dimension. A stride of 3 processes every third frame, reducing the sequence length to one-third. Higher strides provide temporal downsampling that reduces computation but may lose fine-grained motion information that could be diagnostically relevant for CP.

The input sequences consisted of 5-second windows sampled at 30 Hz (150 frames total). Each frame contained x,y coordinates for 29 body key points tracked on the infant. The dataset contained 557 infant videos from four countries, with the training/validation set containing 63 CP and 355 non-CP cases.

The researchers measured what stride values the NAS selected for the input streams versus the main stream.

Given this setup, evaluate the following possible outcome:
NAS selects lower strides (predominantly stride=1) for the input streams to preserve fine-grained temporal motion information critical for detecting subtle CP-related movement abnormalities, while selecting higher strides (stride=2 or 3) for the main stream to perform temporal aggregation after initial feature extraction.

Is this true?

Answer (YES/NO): NO